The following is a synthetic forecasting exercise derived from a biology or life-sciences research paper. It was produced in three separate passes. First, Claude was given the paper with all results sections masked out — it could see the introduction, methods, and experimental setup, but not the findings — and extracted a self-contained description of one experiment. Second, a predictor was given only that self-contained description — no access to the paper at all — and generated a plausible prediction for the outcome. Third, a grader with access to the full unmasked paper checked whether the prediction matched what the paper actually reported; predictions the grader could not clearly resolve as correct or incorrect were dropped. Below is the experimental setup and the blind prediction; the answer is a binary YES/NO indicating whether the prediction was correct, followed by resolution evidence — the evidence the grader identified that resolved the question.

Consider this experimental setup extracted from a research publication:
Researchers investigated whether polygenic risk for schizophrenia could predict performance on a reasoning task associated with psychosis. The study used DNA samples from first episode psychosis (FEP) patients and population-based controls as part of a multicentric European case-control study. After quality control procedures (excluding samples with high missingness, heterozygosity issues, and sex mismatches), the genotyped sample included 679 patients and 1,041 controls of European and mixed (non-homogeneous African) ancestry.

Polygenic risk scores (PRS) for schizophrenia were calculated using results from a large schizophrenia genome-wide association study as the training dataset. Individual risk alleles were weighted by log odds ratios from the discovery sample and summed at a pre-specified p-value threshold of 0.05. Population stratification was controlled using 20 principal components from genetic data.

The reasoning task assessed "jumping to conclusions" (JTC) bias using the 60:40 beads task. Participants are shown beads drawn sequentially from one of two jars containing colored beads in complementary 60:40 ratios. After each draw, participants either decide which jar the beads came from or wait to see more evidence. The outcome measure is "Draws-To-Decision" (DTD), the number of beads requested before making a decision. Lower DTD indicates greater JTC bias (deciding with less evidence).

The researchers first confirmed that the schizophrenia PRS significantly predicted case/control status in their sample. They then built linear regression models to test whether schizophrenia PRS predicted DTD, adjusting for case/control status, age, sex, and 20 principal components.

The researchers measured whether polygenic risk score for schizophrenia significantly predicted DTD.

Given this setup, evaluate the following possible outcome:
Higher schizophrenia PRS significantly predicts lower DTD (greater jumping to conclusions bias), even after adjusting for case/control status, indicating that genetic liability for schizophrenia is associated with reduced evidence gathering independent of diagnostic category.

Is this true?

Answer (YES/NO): NO